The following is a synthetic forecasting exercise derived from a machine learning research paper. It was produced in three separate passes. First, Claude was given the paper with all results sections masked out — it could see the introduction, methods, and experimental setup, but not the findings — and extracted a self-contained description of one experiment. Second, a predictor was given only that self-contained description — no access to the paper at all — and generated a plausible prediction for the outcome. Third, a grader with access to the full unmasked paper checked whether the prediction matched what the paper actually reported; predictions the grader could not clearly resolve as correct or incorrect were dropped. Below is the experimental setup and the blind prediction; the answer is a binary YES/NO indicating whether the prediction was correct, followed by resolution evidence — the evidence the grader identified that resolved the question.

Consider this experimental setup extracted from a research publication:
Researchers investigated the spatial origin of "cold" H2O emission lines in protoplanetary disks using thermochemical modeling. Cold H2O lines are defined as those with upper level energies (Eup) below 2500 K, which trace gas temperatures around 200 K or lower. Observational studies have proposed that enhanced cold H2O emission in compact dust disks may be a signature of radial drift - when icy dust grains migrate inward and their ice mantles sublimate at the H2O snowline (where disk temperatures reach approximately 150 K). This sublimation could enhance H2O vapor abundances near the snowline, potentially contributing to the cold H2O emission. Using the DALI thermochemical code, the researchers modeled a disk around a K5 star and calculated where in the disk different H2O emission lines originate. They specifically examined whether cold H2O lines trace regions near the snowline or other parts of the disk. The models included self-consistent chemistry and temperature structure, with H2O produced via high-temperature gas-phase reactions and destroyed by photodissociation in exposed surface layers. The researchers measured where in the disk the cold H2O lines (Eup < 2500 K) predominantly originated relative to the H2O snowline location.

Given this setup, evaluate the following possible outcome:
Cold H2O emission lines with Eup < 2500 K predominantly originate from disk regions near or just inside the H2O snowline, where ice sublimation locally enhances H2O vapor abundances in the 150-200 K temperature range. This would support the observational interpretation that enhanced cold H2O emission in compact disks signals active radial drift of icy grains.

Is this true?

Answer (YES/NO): NO